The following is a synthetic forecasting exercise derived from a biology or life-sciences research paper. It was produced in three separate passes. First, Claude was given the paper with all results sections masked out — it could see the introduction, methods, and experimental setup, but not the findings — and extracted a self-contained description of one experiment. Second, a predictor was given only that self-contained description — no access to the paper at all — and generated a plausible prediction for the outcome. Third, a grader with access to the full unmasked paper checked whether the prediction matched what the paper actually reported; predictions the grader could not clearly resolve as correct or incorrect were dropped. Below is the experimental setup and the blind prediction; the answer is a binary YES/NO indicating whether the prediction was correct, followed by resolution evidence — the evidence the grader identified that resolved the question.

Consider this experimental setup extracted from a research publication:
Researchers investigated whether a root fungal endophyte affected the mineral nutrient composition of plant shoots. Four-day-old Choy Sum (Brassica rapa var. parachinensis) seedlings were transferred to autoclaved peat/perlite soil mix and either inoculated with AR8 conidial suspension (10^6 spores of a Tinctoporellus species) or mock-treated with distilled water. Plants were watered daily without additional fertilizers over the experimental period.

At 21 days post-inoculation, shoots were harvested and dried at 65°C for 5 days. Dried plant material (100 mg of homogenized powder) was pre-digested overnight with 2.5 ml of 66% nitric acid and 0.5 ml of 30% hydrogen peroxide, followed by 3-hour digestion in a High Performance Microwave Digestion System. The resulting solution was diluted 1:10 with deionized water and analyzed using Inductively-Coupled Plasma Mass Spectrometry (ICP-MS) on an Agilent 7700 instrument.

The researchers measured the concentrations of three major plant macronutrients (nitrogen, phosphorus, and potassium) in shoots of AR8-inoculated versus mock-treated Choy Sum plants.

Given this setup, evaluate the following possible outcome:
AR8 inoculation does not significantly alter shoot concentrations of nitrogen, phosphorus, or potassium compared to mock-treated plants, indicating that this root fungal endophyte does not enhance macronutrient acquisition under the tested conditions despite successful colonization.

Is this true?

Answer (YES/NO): NO